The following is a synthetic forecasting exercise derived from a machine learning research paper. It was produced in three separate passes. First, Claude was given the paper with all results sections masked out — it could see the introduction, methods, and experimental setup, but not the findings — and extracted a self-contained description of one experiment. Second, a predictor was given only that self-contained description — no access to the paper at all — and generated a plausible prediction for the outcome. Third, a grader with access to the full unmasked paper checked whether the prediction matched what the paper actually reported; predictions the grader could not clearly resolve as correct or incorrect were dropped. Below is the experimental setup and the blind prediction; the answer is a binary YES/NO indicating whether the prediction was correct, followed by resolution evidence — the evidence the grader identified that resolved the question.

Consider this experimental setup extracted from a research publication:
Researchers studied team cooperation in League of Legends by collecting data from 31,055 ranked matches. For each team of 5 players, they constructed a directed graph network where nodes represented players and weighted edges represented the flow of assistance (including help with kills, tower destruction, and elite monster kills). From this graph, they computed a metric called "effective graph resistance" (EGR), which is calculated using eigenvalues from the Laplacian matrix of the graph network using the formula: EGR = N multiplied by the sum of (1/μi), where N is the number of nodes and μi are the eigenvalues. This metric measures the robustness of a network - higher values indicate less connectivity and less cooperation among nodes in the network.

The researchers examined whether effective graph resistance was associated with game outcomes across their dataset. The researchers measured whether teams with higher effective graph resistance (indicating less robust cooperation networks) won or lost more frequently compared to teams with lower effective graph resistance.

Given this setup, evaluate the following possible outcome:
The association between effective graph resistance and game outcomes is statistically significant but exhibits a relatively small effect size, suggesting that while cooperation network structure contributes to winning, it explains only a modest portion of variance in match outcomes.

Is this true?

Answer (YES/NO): NO